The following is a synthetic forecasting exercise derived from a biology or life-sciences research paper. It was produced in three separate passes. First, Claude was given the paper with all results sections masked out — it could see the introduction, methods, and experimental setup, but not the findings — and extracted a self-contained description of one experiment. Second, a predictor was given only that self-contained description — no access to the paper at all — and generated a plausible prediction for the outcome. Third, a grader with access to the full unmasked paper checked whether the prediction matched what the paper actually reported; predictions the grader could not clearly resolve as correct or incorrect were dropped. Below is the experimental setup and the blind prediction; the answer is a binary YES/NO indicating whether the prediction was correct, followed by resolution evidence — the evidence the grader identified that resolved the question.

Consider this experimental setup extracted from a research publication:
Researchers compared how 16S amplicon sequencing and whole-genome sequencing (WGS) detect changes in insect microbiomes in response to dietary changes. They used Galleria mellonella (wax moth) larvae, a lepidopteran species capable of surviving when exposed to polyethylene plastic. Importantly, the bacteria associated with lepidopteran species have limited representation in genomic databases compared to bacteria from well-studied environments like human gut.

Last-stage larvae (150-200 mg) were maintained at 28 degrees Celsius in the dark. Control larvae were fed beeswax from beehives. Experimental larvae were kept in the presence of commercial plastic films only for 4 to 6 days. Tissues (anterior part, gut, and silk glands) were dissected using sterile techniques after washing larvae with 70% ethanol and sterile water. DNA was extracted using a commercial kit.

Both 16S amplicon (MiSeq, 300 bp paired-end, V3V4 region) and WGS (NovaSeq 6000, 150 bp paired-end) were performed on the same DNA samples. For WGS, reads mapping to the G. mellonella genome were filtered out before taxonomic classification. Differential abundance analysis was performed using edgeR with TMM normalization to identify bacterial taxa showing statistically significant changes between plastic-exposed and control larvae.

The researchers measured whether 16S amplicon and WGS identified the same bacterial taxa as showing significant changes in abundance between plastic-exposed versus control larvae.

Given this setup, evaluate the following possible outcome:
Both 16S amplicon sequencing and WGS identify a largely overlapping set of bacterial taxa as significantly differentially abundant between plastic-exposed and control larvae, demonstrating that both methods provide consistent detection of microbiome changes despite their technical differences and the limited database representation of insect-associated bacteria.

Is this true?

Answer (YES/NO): NO